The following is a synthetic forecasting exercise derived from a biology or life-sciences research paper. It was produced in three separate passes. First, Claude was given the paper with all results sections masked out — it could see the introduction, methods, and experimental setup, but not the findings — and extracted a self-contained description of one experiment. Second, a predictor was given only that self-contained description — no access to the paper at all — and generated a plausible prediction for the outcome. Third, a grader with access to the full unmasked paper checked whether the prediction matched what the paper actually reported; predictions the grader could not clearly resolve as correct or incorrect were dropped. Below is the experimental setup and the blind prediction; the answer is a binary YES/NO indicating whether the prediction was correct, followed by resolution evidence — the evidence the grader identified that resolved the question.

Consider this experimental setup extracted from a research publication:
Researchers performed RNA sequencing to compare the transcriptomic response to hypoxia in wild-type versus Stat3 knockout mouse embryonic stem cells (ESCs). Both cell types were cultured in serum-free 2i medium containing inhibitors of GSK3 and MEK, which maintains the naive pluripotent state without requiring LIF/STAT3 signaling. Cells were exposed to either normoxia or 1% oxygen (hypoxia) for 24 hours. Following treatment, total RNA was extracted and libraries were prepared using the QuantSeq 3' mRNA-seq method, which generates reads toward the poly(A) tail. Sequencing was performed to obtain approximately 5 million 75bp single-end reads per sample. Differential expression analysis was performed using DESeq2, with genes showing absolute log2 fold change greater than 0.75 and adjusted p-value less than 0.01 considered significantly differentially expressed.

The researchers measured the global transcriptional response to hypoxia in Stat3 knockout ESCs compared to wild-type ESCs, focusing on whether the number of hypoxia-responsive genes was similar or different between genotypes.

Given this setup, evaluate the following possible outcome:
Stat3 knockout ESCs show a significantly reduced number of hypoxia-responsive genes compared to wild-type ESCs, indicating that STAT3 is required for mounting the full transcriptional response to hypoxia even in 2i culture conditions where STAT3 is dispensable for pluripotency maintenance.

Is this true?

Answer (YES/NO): YES